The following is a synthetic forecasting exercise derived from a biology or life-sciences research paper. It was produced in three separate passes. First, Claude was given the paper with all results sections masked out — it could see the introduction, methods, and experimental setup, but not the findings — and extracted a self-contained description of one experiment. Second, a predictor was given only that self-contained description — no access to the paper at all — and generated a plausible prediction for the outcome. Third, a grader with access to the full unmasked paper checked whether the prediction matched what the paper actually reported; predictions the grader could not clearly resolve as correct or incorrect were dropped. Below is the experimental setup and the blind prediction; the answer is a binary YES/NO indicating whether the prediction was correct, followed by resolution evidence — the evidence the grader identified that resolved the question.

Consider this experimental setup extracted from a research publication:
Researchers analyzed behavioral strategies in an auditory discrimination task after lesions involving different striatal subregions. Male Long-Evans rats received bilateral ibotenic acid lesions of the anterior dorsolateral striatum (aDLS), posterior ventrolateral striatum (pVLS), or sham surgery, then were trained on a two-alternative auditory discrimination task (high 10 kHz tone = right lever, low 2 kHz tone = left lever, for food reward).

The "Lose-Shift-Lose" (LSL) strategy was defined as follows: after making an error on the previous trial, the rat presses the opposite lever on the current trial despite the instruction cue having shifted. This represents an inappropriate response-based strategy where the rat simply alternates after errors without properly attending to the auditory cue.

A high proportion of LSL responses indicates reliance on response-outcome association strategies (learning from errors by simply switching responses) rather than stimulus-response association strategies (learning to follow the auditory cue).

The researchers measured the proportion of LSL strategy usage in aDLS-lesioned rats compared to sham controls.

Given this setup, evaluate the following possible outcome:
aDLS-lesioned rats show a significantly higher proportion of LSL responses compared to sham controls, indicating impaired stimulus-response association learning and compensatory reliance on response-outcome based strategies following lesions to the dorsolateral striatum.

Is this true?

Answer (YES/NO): YES